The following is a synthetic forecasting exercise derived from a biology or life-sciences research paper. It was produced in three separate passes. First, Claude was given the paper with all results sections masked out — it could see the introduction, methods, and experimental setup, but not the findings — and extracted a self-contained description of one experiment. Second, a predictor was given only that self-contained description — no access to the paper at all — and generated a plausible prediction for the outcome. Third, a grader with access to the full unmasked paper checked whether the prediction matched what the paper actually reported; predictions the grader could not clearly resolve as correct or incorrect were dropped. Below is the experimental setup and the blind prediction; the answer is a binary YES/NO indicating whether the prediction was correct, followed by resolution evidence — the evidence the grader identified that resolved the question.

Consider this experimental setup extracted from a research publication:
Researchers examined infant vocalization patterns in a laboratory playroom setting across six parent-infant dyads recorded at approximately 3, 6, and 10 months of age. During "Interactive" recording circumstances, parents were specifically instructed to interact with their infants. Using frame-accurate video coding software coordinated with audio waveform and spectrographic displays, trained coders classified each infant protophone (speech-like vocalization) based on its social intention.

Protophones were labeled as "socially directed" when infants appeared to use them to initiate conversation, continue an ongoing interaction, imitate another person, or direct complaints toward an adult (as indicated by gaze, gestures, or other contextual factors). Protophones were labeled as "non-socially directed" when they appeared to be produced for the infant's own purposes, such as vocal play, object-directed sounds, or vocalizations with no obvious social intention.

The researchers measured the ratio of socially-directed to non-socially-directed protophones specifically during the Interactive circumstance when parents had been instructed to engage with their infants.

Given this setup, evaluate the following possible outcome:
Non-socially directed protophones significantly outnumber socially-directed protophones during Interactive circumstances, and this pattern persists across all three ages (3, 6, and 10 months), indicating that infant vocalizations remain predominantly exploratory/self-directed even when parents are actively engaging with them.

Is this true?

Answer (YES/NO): YES